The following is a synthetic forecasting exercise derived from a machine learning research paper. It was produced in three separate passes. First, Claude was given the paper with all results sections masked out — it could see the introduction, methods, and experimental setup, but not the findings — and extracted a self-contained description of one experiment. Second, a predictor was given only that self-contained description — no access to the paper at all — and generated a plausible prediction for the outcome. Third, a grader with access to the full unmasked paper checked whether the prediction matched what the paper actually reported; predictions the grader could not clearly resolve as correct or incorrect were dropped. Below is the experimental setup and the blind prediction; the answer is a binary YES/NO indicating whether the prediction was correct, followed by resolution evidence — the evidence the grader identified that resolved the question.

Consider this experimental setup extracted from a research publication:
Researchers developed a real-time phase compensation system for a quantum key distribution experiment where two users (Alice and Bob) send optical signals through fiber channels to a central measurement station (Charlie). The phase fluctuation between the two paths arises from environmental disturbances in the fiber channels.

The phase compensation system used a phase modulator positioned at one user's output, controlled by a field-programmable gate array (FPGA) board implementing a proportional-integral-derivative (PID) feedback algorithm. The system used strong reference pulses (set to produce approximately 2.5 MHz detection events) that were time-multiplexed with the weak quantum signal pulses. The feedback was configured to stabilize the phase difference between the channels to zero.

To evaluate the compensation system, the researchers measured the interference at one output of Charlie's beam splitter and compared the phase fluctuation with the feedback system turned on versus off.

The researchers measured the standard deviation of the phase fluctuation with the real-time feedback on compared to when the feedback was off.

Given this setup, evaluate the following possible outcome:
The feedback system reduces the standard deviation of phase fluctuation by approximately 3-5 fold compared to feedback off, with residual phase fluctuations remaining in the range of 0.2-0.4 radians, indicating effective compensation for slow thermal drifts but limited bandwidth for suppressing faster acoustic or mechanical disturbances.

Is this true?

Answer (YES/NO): NO